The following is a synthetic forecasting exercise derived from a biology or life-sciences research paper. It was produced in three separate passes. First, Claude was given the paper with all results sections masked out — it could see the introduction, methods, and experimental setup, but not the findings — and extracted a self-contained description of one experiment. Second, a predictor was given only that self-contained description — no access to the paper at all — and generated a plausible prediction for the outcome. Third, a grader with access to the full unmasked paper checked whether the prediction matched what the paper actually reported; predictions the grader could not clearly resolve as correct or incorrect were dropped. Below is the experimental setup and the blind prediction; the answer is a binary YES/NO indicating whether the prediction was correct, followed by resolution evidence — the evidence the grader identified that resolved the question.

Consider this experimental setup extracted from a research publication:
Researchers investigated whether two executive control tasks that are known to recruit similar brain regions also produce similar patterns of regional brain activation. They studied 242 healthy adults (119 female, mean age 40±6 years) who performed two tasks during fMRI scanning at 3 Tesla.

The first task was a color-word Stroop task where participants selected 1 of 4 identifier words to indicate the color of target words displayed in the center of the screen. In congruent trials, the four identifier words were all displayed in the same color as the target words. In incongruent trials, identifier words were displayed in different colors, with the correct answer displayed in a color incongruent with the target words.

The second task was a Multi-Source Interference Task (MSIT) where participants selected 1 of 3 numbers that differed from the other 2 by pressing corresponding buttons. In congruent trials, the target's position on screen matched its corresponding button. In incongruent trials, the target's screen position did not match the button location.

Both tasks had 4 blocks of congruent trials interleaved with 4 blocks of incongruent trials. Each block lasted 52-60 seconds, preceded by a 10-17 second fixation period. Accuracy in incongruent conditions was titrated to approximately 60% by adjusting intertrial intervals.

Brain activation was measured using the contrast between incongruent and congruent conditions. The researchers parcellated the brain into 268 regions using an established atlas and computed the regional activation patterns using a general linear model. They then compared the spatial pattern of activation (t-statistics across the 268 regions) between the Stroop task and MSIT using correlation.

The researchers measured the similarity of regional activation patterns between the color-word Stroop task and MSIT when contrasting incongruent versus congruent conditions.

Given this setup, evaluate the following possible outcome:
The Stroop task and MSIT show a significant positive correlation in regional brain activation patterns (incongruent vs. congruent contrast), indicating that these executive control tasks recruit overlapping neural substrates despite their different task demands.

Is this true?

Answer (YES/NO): YES